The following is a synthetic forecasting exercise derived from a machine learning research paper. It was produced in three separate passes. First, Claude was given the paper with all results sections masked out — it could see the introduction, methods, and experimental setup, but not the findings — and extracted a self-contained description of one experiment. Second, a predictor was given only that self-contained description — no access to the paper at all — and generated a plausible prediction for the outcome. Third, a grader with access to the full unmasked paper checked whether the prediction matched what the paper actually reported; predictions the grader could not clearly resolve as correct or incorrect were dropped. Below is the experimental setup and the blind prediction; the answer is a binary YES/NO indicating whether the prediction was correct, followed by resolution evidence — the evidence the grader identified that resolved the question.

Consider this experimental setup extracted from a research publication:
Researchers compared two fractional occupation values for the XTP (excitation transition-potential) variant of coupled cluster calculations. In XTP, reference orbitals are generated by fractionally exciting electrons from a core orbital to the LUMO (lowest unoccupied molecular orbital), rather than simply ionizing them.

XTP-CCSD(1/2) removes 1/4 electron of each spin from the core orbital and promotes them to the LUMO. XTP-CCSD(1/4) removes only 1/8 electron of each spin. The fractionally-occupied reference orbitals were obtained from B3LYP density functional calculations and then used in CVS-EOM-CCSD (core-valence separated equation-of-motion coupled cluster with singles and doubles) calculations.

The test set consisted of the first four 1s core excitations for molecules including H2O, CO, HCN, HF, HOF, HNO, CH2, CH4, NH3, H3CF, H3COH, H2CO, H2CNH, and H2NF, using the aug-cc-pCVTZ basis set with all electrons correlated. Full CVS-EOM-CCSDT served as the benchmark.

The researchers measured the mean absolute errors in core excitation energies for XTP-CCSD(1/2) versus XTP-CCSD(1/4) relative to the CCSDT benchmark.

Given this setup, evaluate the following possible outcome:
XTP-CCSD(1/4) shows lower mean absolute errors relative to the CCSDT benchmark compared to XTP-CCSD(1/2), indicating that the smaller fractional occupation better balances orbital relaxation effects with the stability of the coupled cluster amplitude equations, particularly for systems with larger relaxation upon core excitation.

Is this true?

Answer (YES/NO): NO